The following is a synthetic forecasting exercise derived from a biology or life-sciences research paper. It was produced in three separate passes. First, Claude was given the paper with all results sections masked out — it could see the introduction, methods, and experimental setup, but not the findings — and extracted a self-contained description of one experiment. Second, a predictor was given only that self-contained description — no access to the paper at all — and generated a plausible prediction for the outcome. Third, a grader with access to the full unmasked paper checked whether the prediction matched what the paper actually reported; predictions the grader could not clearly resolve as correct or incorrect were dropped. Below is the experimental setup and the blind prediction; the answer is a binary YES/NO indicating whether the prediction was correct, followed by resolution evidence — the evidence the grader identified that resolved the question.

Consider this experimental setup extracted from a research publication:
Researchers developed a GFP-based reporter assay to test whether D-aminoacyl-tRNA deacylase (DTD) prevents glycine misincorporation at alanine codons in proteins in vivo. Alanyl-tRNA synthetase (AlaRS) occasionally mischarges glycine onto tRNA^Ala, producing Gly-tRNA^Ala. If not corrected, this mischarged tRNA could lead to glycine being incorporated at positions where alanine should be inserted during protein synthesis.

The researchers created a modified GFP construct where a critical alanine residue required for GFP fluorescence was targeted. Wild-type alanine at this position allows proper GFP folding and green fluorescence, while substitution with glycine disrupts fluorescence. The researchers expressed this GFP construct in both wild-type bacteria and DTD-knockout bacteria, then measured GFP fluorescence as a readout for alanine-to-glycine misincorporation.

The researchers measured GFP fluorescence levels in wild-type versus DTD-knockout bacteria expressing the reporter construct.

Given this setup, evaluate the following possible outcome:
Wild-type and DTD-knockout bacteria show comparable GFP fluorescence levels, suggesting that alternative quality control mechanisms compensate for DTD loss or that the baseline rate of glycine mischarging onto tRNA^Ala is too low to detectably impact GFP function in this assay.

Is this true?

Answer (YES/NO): NO